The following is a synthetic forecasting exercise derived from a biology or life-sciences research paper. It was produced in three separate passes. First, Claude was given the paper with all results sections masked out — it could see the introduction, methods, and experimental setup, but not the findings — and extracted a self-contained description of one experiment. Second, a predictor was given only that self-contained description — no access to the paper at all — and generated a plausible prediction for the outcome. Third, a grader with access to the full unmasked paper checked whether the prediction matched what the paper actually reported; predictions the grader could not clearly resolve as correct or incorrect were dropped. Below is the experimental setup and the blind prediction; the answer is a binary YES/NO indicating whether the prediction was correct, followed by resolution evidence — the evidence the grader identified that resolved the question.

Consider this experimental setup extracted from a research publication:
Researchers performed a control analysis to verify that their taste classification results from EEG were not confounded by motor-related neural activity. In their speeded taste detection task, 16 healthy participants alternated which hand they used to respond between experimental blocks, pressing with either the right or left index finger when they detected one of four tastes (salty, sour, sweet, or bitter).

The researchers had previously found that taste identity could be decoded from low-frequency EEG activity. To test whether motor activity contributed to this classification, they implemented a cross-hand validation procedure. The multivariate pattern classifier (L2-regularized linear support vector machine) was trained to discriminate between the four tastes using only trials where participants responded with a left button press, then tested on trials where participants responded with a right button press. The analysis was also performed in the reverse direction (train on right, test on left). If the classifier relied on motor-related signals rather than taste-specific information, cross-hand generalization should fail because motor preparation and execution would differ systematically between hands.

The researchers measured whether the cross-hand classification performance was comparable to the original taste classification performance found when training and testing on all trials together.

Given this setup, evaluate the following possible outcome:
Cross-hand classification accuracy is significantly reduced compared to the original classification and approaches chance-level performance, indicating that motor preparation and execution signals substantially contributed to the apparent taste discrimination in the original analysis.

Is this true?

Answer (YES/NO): NO